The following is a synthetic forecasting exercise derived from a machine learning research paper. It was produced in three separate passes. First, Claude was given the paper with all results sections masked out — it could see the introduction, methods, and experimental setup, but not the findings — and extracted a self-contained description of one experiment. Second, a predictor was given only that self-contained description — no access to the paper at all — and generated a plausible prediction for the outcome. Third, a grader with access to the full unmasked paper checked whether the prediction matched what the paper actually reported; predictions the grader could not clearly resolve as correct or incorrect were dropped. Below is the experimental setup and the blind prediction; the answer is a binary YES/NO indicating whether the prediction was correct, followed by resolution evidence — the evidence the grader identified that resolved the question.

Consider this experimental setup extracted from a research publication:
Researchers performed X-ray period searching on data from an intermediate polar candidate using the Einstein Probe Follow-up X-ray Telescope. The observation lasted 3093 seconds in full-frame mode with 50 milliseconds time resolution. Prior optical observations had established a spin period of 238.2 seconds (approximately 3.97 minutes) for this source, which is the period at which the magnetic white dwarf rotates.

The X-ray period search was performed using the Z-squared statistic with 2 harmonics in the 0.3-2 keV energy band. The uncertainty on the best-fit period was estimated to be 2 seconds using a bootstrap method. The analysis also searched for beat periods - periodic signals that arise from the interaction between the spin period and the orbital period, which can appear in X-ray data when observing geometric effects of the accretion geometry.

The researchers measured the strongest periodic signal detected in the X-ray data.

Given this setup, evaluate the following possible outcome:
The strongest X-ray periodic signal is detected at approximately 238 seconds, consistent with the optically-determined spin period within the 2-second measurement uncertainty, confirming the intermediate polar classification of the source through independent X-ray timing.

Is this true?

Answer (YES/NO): NO